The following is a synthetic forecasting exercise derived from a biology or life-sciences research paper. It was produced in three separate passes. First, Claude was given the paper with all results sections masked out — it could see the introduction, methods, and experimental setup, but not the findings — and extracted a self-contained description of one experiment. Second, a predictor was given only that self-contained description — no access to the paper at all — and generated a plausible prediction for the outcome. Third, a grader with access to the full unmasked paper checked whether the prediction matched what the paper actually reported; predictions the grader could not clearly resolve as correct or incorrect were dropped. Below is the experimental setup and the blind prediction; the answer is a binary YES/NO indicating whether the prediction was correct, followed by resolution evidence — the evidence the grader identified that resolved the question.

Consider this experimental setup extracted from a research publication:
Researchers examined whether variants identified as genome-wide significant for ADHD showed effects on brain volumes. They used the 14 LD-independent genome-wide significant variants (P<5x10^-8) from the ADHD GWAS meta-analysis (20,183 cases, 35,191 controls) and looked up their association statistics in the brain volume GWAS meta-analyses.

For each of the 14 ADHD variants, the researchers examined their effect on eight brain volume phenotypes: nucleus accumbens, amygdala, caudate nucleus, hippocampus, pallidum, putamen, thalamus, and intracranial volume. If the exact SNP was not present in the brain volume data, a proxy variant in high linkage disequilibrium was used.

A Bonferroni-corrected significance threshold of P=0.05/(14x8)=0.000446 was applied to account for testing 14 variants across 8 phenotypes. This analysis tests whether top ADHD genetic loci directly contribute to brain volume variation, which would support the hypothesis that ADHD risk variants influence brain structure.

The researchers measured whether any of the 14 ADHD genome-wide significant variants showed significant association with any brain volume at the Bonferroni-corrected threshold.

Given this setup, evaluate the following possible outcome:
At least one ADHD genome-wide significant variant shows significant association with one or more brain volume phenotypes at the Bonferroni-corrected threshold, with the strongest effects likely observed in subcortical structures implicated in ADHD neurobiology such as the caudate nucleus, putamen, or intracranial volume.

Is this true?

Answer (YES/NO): NO